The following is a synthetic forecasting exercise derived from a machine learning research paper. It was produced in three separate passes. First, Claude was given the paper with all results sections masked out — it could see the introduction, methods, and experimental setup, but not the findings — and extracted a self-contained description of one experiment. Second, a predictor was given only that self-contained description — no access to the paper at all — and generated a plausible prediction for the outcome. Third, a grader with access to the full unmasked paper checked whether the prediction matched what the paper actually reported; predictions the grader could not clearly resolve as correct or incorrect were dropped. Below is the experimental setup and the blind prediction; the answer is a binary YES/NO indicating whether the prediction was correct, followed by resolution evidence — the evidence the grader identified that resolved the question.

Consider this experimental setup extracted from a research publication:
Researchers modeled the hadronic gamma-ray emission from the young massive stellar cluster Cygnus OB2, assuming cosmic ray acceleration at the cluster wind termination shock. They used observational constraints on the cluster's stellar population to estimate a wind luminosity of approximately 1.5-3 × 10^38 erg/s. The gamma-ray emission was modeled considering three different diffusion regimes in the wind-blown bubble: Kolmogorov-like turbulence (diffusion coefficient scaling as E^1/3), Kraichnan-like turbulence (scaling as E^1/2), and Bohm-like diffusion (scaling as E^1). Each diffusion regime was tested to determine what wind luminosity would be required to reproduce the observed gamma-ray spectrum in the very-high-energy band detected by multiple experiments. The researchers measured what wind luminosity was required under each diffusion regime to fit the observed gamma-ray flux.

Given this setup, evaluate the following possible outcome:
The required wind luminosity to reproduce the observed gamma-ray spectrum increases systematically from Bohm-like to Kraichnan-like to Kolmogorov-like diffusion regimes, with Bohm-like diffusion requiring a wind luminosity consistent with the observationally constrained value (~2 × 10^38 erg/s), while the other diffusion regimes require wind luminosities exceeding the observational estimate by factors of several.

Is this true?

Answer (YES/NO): YES